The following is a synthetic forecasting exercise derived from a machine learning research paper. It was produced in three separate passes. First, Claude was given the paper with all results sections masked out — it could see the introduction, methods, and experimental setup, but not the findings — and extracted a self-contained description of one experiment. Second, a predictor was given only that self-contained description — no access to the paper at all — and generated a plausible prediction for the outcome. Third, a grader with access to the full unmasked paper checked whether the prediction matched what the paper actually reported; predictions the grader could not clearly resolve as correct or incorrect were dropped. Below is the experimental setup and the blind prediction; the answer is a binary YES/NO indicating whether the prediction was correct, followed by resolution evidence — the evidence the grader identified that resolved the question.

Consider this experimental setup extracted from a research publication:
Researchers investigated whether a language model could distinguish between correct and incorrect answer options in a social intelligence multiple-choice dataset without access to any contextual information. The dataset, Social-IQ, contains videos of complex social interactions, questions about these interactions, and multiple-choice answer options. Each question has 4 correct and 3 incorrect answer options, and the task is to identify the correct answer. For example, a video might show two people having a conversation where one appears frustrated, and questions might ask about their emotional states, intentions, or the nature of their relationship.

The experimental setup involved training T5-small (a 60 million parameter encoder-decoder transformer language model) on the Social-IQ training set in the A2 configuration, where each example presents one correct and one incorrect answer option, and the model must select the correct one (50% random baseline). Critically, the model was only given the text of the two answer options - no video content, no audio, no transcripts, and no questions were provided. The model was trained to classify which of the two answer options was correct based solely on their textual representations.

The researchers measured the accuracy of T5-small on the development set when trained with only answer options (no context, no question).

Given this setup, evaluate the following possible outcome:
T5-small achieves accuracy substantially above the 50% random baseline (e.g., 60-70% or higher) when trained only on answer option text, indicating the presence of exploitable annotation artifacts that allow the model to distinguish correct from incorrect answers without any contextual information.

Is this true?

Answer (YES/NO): YES